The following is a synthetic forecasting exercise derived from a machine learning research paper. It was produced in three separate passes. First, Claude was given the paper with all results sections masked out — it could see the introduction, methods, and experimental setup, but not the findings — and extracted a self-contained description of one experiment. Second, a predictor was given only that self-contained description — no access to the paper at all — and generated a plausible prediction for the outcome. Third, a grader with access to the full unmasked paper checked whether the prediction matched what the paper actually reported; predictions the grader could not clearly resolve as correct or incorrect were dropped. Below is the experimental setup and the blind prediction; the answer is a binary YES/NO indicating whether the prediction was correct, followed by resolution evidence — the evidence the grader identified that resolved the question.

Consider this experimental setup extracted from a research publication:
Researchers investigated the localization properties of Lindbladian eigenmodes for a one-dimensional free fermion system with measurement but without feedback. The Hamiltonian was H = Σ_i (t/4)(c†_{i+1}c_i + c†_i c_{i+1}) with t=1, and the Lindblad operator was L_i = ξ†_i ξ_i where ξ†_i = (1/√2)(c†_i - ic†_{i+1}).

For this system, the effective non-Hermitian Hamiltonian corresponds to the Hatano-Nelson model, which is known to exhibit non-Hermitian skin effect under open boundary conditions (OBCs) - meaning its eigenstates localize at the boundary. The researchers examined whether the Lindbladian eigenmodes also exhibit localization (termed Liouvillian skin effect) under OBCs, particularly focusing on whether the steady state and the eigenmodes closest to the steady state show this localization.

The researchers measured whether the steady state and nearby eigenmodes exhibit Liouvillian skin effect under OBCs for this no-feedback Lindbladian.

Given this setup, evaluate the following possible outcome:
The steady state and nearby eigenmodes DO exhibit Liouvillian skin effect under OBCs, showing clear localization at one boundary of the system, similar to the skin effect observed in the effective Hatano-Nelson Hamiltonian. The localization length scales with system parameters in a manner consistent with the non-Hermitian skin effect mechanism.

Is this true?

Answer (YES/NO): NO